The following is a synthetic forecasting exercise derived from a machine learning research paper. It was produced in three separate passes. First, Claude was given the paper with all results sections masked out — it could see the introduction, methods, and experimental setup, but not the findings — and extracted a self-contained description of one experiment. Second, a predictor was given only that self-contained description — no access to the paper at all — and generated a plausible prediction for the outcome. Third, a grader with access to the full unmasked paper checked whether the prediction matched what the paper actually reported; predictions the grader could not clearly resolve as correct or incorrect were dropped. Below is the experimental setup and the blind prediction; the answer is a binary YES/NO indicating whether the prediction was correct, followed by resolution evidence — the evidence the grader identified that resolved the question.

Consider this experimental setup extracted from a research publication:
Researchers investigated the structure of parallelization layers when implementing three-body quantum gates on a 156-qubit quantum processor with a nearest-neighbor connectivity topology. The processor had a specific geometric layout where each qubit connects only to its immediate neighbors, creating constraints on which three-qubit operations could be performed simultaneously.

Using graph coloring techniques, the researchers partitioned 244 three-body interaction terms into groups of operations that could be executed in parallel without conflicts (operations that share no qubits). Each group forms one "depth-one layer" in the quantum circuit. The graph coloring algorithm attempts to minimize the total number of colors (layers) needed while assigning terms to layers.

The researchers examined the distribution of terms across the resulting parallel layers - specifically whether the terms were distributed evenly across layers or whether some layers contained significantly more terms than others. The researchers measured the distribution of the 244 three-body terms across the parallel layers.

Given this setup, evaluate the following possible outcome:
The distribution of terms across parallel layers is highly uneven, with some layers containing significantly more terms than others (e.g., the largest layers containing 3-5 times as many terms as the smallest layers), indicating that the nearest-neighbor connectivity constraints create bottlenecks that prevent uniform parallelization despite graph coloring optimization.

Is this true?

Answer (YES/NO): NO